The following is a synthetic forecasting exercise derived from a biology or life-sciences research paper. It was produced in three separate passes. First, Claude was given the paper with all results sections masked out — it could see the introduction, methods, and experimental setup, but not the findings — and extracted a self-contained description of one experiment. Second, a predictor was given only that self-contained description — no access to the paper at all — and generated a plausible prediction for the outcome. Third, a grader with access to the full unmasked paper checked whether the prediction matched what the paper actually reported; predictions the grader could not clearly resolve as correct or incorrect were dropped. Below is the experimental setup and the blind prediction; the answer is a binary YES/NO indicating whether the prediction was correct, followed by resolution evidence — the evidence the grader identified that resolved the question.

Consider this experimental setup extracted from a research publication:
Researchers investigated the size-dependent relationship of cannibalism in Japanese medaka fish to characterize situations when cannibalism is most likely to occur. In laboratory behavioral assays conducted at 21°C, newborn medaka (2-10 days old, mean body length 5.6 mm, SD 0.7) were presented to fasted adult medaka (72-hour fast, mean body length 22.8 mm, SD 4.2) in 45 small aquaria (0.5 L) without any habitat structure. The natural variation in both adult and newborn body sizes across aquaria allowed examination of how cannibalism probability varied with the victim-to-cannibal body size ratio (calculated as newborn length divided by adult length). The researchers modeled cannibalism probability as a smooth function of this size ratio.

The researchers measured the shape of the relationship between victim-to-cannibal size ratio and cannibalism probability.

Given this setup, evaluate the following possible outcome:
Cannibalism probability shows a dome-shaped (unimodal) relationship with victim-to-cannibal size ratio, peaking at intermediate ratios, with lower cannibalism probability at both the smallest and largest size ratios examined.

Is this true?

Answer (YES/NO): YES